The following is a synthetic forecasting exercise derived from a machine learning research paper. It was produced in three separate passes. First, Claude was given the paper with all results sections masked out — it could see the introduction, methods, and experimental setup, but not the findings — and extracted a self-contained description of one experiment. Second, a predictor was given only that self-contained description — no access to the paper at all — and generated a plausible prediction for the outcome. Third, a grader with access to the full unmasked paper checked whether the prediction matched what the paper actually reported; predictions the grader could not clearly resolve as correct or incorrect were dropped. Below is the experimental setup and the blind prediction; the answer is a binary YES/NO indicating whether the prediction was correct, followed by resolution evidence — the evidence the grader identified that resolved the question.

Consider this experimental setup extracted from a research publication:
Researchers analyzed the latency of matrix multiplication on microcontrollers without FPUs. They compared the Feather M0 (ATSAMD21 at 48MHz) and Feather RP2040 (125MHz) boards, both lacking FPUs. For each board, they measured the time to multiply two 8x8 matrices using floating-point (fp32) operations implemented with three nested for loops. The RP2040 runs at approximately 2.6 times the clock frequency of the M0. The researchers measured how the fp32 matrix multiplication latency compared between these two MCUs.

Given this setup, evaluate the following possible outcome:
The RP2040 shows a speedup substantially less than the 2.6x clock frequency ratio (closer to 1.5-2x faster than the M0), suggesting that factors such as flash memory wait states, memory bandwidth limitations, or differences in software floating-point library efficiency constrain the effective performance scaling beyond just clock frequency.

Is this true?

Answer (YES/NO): NO